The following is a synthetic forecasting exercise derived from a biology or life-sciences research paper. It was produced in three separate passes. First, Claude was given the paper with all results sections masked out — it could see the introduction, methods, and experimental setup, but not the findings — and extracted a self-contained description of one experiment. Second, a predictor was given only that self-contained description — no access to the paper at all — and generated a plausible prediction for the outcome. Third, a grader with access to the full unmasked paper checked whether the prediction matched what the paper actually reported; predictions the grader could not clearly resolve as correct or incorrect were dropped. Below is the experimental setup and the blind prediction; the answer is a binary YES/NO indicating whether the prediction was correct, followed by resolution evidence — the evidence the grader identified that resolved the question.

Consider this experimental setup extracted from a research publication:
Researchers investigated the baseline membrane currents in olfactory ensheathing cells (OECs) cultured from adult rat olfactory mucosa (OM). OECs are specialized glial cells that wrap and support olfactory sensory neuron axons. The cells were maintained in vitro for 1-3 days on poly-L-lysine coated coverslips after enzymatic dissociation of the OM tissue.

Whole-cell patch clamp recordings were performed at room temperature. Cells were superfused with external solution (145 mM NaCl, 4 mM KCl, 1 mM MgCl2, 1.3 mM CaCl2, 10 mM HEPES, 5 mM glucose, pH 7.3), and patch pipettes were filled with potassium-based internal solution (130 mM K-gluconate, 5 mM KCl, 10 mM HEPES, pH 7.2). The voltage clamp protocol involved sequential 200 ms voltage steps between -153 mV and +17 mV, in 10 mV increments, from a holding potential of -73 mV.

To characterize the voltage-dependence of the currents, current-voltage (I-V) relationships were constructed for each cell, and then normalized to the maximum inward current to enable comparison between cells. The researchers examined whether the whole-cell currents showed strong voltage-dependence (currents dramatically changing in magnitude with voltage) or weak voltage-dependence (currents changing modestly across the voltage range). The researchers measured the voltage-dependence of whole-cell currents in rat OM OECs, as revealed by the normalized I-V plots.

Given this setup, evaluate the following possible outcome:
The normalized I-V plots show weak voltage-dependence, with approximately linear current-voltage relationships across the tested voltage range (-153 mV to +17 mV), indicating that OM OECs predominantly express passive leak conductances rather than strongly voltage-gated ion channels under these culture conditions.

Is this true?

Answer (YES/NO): NO